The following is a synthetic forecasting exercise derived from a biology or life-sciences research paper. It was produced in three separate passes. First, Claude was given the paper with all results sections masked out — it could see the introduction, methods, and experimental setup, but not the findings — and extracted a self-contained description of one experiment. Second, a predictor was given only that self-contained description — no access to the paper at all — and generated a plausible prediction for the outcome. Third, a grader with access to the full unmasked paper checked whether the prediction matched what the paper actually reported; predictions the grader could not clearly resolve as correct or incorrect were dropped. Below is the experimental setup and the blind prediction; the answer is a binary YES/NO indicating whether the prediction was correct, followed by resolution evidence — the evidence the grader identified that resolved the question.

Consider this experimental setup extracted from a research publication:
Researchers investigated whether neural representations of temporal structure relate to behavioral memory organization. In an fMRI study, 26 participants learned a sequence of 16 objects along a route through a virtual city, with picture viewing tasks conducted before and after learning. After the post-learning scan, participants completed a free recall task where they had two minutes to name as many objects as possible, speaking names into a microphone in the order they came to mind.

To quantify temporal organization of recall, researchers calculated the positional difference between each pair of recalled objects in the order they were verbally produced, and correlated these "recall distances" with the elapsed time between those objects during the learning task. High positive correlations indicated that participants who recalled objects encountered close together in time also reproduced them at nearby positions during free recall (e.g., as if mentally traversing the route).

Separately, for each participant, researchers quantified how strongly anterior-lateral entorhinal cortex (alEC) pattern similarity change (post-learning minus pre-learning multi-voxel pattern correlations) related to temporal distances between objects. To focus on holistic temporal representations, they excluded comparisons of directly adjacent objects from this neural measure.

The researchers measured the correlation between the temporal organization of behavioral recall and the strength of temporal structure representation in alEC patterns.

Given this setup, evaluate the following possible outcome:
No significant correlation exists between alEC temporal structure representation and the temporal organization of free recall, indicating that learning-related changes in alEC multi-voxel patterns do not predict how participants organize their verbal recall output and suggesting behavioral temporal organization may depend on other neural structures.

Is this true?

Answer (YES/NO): NO